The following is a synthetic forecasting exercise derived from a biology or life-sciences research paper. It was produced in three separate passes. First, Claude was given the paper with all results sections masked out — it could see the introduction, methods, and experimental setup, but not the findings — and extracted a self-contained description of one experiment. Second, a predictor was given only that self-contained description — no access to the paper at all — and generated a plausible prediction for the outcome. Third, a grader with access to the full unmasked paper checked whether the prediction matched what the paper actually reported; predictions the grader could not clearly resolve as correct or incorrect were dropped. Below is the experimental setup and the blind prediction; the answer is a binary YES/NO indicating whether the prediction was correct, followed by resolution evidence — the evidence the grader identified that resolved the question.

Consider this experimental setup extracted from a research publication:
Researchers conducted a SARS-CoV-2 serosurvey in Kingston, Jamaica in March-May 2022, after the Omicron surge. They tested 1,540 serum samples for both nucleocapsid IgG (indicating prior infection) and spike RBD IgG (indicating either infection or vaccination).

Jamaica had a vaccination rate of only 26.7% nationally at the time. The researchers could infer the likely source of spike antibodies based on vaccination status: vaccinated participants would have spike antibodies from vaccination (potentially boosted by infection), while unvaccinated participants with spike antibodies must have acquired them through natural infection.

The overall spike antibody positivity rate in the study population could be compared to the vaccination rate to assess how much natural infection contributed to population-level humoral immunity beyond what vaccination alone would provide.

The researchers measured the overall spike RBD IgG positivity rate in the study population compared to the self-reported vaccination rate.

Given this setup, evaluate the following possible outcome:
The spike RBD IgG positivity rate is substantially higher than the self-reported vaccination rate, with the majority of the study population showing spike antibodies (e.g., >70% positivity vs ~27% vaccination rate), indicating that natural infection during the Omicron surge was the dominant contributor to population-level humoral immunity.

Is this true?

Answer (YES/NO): YES